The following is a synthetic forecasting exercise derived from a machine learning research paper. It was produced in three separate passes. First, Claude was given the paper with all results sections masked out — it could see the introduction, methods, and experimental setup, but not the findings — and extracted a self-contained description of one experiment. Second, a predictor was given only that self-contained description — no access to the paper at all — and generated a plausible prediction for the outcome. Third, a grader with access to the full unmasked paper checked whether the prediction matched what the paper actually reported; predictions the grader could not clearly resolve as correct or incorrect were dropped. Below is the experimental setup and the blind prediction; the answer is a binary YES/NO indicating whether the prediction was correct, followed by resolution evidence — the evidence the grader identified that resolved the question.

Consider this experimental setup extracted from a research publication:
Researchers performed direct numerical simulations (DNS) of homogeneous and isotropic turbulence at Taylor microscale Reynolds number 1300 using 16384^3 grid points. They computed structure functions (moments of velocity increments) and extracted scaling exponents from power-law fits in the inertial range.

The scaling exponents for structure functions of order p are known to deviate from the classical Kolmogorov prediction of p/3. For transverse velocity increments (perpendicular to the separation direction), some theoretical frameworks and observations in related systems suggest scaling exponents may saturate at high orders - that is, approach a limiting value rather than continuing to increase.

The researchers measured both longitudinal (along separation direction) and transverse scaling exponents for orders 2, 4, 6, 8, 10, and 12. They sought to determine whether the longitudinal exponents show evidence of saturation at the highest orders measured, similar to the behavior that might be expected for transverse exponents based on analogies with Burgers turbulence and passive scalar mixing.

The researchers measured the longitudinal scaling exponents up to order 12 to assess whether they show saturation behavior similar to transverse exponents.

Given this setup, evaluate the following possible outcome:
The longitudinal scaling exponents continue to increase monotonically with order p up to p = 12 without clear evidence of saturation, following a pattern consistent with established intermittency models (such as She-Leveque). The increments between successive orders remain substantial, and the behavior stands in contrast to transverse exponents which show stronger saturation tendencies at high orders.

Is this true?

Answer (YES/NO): NO